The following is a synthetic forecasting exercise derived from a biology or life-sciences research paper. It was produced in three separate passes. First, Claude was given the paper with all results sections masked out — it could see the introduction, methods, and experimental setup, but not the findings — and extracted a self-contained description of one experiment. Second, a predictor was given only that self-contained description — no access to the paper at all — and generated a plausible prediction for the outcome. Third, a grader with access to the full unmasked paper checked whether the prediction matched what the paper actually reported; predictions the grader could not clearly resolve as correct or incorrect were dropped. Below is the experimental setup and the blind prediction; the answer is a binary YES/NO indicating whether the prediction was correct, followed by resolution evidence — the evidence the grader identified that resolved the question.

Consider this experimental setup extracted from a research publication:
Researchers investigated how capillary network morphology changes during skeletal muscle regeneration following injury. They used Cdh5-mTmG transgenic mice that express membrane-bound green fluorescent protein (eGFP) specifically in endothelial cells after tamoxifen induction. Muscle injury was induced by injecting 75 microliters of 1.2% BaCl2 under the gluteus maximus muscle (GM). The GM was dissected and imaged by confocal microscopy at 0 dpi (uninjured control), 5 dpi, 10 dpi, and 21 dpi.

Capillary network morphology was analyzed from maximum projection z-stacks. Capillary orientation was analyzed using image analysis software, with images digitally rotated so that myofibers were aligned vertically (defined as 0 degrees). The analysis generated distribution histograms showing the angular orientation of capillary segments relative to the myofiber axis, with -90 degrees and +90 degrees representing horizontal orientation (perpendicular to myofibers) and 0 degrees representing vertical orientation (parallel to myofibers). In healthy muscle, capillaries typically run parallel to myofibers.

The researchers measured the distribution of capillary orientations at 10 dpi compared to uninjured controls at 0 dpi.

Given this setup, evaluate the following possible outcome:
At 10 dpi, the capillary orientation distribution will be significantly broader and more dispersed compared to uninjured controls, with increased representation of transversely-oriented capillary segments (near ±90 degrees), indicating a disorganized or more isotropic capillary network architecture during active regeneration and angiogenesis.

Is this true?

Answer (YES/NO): YES